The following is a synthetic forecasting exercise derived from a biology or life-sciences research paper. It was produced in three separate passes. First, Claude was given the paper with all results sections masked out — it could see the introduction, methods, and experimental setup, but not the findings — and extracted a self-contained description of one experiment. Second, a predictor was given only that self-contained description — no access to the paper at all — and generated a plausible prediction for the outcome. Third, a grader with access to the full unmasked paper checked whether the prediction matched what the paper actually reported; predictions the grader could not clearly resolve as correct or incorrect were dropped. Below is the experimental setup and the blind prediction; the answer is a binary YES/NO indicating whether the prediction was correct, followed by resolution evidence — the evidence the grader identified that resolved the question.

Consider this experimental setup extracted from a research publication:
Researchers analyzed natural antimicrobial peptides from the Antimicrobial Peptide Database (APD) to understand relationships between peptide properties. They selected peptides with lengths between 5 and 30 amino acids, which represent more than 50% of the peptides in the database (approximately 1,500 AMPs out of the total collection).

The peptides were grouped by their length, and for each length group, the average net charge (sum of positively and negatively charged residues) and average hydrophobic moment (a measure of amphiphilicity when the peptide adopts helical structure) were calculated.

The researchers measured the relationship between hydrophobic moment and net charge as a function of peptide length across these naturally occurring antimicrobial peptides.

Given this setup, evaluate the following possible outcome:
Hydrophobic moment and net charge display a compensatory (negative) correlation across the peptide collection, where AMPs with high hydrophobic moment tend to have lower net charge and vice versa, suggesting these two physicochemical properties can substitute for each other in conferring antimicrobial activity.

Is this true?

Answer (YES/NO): NO